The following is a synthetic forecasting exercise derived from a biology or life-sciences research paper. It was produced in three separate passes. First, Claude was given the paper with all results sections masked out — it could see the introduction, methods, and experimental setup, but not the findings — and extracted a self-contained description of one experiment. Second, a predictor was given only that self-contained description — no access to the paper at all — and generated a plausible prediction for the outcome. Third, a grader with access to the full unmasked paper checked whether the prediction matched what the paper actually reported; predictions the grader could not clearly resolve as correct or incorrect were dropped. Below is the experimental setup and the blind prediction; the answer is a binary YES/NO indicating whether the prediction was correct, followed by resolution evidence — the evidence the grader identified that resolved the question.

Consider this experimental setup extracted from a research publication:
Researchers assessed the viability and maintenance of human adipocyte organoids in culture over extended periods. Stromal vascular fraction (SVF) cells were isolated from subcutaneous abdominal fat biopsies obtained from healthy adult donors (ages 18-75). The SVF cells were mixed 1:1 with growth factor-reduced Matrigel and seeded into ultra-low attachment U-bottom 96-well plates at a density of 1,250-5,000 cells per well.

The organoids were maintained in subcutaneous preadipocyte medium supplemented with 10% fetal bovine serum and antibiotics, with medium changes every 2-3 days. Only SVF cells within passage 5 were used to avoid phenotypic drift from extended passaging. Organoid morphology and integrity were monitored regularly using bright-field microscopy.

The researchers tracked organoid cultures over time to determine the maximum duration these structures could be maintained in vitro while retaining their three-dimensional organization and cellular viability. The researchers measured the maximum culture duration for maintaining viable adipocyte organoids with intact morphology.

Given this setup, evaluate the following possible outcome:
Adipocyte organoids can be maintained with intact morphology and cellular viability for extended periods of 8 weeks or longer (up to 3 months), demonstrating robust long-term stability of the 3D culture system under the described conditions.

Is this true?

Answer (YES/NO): YES